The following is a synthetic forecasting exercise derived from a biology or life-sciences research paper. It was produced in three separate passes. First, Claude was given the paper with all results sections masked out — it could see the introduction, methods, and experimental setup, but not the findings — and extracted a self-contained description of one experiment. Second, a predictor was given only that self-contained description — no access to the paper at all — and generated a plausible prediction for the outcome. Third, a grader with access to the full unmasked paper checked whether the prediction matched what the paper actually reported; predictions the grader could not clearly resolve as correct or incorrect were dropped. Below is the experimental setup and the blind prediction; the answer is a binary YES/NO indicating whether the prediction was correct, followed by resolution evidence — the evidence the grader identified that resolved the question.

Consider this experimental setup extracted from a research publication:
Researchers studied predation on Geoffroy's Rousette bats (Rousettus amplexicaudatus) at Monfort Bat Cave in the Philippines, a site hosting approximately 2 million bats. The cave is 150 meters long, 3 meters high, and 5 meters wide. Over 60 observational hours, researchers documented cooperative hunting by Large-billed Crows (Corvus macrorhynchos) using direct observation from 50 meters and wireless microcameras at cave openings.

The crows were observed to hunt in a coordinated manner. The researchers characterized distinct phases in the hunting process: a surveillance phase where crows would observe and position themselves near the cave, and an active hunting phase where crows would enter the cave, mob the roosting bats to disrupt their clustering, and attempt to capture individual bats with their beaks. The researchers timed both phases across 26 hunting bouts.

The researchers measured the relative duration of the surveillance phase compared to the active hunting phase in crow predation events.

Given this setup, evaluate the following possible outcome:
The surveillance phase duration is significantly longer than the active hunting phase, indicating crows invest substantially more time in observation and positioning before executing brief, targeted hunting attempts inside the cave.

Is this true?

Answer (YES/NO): YES